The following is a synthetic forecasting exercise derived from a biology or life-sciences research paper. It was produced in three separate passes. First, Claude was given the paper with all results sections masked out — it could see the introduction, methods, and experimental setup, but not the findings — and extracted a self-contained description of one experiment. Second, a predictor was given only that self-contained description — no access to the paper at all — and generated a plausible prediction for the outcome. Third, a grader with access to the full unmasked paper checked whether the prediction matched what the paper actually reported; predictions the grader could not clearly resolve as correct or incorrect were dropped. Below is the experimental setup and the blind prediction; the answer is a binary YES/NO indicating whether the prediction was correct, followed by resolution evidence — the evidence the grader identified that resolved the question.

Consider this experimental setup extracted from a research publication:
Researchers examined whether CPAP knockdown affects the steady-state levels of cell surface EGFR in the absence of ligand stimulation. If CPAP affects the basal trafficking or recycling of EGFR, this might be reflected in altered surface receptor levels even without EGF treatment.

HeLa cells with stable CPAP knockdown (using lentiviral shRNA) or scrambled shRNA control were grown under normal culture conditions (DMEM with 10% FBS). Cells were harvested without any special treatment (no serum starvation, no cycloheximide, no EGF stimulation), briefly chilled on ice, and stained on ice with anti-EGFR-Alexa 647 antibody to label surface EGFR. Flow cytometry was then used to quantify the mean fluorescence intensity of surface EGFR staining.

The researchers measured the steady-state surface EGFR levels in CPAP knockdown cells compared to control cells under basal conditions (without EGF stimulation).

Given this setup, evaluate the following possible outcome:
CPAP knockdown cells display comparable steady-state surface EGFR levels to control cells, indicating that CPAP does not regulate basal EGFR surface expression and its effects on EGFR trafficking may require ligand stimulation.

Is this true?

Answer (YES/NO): NO